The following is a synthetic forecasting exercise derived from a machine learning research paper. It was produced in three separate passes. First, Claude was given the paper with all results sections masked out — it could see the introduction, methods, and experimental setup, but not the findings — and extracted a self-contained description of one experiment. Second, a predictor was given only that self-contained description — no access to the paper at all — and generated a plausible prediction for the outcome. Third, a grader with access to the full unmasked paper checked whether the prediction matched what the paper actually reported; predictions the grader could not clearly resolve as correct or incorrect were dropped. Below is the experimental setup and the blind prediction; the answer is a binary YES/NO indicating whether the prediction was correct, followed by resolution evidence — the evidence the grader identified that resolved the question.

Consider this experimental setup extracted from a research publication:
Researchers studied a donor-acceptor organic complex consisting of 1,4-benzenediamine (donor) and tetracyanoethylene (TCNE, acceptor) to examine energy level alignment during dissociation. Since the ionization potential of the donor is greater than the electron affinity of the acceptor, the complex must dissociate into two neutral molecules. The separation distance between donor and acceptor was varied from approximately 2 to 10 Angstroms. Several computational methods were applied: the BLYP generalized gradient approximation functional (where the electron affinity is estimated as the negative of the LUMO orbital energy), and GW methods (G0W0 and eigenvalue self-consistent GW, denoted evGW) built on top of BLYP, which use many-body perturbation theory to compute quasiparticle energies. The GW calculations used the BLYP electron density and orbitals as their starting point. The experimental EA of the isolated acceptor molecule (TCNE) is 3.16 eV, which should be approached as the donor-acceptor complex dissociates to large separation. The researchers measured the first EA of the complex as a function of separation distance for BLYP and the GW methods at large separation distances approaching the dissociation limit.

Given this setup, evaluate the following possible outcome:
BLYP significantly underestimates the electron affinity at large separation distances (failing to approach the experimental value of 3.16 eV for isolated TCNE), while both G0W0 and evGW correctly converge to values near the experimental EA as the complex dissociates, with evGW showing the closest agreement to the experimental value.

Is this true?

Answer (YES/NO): NO